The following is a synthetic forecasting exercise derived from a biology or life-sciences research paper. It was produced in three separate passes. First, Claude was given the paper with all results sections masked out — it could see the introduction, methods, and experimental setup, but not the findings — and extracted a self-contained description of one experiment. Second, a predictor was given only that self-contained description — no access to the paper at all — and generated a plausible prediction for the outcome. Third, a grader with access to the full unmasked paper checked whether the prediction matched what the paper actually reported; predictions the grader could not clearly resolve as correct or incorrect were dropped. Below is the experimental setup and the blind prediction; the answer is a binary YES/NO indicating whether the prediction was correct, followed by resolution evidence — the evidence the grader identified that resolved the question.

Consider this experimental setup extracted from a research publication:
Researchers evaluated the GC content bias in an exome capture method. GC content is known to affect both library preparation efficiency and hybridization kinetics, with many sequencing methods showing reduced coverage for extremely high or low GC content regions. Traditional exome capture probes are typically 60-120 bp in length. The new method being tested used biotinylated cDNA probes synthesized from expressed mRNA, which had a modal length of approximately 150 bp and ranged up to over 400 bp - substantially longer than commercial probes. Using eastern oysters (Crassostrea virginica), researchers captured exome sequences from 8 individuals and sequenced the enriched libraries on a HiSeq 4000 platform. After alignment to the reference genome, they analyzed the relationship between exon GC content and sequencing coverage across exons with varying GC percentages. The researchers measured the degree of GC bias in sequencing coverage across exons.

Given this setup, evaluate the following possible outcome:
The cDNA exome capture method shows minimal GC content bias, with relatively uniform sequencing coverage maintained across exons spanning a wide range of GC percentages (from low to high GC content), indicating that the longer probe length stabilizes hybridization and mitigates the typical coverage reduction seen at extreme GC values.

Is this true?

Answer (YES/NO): YES